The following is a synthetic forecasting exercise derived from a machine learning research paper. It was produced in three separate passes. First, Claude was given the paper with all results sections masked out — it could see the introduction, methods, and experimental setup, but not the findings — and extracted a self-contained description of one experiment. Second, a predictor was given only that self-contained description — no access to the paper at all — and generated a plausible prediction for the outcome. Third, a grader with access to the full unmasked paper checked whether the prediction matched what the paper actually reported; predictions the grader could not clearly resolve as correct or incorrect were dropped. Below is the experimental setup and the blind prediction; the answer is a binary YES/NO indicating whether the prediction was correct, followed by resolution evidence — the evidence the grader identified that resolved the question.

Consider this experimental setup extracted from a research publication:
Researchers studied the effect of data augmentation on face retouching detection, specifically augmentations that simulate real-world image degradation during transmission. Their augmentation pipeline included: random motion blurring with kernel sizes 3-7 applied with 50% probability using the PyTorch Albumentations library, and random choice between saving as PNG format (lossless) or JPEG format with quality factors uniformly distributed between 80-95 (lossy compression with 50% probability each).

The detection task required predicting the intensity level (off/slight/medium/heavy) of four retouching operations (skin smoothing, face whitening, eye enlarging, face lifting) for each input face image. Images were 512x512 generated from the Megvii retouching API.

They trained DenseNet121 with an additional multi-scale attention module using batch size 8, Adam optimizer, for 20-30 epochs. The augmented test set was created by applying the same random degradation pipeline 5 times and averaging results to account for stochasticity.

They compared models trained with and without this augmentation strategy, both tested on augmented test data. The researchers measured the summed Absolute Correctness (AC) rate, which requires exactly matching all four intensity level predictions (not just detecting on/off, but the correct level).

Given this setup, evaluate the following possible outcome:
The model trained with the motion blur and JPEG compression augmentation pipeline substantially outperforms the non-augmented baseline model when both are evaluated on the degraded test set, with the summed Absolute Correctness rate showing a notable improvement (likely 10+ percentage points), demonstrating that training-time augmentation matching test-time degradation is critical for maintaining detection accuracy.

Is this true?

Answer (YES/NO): YES